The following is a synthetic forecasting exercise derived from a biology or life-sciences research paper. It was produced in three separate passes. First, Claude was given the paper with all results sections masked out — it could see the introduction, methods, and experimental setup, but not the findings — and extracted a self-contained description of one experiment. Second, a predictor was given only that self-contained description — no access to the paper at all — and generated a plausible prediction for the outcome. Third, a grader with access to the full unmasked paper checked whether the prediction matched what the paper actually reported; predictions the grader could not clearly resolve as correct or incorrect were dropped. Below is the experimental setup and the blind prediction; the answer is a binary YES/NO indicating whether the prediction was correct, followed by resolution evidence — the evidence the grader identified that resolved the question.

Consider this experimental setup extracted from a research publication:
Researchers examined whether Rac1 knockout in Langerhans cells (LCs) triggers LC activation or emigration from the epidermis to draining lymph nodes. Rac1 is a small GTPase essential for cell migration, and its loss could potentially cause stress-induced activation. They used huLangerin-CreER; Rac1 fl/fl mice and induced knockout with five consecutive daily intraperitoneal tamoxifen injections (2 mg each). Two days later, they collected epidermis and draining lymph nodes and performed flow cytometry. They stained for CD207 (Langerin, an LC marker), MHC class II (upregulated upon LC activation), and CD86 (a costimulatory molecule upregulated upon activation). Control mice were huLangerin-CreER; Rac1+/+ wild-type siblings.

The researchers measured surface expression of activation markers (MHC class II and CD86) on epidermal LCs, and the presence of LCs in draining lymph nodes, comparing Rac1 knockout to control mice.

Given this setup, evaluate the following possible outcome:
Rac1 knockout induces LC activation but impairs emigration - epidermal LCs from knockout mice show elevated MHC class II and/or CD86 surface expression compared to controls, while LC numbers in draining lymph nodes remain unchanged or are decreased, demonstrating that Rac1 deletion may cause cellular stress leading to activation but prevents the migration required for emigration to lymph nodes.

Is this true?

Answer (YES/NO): NO